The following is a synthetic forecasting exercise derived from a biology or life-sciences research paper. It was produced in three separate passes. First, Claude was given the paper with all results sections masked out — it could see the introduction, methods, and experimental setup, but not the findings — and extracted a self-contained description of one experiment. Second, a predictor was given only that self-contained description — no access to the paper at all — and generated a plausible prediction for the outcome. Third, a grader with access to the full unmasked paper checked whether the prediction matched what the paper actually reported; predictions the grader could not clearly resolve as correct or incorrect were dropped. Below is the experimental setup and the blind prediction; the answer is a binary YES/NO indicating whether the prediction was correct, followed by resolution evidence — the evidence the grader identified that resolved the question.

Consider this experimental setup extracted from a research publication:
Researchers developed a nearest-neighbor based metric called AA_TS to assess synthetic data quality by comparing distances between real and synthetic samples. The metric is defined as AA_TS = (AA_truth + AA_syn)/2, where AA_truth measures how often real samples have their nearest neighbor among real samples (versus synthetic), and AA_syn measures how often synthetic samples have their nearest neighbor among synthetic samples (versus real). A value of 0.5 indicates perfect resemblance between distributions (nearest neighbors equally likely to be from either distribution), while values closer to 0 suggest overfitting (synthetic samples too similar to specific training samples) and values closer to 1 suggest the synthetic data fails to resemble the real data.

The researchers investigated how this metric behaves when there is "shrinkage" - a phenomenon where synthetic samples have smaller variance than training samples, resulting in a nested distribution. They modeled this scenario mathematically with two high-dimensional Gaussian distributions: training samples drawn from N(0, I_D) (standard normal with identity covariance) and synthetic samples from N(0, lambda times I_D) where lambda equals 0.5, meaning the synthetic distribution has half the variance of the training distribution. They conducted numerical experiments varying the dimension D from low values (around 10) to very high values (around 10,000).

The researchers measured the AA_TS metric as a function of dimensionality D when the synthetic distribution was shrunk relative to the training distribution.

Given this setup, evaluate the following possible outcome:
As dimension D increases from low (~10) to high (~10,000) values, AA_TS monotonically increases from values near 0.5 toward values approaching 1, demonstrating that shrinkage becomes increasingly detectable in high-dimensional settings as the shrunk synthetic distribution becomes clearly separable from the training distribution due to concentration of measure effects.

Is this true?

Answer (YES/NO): NO